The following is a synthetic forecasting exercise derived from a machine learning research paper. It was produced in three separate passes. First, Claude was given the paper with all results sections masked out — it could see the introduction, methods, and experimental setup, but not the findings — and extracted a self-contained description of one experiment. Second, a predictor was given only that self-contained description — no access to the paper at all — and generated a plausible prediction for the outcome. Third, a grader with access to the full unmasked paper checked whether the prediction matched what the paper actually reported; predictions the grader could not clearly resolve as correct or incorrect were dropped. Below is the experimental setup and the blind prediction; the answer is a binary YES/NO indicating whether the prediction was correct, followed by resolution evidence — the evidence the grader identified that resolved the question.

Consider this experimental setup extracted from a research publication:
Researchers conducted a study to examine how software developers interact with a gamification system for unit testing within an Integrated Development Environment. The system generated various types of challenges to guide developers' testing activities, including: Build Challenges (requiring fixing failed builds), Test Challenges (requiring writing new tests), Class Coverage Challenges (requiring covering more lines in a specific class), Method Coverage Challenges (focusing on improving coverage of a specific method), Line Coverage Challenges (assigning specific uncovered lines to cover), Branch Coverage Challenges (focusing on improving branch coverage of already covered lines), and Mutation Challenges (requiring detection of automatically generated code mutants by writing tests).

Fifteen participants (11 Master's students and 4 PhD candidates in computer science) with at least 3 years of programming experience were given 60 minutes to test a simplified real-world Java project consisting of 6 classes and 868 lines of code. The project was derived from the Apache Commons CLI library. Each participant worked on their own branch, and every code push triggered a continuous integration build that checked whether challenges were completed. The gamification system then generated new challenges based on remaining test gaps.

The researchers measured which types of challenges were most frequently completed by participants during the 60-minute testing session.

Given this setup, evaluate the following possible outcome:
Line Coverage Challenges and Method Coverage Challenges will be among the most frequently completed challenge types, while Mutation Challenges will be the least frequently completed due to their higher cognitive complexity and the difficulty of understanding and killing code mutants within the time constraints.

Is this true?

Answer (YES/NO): NO